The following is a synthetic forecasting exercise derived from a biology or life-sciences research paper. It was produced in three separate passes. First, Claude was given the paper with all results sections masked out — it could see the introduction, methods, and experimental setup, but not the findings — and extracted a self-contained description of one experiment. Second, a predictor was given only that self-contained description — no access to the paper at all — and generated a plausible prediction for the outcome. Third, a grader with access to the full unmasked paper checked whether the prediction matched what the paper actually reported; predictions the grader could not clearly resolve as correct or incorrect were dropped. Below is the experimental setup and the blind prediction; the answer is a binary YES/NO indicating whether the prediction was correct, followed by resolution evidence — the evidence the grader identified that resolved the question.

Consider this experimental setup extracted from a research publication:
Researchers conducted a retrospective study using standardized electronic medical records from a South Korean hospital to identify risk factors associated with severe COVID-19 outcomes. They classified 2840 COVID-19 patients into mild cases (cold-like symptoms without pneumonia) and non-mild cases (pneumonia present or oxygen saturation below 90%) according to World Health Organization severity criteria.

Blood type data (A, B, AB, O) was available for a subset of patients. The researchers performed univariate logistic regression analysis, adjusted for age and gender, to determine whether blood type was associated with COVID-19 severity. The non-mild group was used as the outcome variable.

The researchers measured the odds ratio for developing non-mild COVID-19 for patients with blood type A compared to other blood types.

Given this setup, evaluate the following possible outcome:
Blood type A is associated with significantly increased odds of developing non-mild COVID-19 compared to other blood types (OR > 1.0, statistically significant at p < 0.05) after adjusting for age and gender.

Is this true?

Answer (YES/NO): YES